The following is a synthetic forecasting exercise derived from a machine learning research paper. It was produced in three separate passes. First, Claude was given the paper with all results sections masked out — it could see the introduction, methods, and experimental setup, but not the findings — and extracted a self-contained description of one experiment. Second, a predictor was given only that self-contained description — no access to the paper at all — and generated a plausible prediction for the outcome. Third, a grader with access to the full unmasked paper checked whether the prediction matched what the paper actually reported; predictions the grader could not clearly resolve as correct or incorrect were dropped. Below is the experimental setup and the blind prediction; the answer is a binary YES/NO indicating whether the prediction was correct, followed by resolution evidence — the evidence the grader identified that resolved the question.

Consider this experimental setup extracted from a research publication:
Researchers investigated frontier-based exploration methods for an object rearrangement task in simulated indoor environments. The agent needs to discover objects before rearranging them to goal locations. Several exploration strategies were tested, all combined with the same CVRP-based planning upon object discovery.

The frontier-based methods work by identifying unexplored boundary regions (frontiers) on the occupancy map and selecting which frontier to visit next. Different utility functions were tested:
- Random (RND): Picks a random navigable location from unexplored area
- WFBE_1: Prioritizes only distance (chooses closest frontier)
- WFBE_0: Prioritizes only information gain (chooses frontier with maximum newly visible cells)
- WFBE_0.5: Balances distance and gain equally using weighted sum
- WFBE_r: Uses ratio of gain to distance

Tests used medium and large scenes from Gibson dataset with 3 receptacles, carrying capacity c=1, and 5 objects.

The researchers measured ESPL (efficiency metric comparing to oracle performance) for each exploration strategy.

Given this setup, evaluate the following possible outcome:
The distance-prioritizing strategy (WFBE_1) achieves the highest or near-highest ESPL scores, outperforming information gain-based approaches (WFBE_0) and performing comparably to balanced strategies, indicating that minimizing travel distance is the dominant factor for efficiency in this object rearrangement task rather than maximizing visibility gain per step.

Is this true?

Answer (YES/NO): NO